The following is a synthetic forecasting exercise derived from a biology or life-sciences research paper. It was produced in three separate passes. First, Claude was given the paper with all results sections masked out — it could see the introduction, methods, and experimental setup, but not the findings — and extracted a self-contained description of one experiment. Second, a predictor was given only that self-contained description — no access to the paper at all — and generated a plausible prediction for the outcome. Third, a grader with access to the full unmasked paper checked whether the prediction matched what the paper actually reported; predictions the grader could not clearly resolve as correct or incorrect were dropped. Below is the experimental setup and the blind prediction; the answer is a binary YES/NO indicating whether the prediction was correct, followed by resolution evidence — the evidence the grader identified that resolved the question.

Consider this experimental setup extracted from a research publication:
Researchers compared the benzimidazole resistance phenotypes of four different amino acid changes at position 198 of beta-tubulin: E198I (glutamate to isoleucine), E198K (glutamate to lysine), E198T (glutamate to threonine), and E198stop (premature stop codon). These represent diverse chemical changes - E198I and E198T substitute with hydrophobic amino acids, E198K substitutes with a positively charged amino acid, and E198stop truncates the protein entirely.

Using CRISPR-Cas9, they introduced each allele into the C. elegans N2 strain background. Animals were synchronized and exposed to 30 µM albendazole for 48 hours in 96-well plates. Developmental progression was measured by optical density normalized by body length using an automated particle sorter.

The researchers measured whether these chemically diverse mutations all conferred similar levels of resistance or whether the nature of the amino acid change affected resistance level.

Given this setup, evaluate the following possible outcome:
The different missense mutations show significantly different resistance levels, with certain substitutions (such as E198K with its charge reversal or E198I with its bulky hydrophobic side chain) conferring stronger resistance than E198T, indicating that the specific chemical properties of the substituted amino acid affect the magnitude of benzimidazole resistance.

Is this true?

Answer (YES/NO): NO